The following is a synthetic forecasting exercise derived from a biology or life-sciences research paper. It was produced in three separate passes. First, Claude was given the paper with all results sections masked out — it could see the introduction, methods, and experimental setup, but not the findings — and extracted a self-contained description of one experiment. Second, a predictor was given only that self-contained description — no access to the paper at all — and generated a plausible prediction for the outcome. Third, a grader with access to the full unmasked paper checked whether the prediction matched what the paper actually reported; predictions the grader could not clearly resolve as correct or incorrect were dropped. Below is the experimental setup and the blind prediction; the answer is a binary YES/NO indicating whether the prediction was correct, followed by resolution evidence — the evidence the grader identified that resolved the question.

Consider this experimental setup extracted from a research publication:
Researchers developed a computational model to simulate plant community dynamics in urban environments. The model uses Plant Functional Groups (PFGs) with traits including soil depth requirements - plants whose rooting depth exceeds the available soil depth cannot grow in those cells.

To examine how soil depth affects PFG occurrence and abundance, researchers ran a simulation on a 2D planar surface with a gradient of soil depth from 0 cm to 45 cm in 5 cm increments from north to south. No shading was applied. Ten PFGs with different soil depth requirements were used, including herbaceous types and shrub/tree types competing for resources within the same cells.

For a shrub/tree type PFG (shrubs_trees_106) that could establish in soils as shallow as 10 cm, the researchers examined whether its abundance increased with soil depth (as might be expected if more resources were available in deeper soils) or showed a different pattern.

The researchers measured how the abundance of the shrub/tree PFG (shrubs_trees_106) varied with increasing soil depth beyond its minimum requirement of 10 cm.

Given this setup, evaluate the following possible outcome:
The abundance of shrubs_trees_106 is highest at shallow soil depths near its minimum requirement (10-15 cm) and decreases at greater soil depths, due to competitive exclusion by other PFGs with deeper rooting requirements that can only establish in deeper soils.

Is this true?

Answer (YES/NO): YES